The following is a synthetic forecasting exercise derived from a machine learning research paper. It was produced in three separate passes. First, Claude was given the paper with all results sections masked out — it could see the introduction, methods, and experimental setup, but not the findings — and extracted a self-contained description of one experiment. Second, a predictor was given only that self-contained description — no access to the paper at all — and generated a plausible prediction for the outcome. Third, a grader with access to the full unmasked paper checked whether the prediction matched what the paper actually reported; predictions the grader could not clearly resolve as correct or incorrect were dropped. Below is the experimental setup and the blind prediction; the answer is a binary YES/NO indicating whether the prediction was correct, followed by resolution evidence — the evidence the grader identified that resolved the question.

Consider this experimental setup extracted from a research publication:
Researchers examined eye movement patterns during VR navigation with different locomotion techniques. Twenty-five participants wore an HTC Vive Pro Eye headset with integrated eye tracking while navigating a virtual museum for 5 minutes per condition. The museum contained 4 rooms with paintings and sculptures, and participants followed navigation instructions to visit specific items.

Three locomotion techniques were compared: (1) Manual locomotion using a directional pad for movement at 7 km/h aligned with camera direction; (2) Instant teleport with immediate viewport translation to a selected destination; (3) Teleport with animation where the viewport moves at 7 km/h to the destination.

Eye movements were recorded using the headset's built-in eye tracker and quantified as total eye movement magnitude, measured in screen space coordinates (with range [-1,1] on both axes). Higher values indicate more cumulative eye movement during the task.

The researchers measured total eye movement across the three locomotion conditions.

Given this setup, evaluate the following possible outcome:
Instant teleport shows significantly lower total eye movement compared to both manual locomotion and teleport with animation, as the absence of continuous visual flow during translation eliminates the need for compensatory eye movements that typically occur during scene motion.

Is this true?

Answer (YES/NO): NO